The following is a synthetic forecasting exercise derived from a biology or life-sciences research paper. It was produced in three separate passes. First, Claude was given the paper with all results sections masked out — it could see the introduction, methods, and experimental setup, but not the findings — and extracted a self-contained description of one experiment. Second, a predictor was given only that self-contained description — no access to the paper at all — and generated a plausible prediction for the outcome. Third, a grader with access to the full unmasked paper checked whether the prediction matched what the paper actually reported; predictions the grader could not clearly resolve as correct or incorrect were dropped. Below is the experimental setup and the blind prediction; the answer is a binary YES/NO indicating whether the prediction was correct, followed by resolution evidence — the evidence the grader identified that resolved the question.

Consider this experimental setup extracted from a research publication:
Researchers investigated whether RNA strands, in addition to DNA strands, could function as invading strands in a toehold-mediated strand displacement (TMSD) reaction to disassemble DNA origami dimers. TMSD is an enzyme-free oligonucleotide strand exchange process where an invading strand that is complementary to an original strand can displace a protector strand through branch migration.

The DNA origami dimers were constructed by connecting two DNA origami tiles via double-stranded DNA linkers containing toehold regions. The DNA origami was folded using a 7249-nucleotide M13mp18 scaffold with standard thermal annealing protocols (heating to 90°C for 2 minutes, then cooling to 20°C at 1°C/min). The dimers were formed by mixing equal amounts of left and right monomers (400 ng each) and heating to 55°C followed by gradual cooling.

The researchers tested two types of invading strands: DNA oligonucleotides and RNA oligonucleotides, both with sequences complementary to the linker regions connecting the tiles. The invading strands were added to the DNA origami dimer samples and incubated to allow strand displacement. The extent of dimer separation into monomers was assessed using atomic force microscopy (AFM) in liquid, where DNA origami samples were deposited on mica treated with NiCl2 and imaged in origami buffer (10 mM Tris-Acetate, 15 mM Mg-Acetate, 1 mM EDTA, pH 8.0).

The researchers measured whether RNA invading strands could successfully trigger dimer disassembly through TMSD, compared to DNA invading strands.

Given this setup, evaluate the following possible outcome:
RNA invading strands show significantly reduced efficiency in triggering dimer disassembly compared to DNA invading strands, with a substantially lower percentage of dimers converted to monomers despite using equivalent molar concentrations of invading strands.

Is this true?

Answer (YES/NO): NO